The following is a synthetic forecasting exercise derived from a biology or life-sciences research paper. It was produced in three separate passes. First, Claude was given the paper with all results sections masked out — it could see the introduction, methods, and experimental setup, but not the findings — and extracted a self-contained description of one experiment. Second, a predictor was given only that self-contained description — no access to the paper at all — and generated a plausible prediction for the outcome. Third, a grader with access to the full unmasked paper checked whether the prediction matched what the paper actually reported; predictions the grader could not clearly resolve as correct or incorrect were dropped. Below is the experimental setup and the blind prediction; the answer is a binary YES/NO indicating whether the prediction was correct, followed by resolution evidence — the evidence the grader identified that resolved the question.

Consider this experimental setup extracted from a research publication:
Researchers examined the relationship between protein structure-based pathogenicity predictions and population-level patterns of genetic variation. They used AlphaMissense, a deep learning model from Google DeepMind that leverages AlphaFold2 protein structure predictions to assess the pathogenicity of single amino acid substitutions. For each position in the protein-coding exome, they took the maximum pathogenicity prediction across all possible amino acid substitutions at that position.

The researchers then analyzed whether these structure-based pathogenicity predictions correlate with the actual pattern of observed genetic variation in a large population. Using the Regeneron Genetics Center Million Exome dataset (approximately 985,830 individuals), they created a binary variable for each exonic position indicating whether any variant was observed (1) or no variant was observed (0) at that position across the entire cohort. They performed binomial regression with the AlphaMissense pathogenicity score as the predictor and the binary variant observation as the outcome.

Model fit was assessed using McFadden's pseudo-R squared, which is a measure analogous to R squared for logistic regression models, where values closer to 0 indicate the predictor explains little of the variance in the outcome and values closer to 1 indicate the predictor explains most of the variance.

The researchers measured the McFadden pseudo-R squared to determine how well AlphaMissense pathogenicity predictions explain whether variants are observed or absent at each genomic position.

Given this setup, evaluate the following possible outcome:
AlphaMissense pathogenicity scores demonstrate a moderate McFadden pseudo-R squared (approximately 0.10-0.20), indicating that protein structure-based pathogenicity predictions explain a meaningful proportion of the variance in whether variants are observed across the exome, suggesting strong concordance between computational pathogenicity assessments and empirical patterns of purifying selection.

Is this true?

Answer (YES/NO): NO